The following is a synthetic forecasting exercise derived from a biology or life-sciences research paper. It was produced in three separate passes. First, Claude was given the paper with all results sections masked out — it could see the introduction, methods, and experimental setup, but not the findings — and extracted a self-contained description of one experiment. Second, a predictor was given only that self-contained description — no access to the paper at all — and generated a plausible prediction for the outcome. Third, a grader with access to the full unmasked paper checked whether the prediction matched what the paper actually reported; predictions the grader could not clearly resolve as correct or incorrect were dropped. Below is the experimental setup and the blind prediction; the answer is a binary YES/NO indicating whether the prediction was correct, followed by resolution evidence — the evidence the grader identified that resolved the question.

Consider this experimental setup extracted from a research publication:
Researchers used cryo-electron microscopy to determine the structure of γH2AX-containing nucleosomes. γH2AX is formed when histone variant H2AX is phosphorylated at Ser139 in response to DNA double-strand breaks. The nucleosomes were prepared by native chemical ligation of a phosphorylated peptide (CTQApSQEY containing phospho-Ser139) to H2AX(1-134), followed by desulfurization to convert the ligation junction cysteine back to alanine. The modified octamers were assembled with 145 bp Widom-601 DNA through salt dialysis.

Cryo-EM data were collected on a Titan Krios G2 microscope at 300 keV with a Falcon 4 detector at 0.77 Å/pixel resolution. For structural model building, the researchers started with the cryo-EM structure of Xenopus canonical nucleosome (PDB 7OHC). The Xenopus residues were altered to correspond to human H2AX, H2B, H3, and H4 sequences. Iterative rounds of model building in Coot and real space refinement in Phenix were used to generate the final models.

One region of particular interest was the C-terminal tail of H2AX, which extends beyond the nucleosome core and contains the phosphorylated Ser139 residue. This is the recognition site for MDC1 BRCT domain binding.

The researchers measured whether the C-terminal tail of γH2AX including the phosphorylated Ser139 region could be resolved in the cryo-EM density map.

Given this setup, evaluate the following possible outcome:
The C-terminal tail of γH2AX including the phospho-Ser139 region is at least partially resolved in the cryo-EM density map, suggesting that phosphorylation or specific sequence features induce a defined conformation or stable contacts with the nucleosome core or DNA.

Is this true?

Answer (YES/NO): NO